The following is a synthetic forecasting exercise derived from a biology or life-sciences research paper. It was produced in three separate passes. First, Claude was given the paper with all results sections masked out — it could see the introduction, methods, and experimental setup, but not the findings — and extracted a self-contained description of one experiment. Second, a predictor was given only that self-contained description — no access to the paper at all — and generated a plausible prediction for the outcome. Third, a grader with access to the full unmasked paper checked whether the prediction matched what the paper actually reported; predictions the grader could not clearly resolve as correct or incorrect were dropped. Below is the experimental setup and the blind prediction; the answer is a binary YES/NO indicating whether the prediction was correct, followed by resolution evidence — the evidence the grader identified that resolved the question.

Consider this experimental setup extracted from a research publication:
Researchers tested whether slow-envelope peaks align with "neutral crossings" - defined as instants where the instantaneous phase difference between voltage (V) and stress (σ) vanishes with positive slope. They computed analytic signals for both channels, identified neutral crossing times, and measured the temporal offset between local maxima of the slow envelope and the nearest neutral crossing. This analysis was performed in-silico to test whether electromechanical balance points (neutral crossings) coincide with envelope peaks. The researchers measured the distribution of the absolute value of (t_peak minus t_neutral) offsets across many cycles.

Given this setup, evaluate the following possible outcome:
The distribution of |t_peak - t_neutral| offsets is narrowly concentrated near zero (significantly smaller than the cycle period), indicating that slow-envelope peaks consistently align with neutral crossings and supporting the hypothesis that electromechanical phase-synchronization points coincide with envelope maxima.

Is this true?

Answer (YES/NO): YES